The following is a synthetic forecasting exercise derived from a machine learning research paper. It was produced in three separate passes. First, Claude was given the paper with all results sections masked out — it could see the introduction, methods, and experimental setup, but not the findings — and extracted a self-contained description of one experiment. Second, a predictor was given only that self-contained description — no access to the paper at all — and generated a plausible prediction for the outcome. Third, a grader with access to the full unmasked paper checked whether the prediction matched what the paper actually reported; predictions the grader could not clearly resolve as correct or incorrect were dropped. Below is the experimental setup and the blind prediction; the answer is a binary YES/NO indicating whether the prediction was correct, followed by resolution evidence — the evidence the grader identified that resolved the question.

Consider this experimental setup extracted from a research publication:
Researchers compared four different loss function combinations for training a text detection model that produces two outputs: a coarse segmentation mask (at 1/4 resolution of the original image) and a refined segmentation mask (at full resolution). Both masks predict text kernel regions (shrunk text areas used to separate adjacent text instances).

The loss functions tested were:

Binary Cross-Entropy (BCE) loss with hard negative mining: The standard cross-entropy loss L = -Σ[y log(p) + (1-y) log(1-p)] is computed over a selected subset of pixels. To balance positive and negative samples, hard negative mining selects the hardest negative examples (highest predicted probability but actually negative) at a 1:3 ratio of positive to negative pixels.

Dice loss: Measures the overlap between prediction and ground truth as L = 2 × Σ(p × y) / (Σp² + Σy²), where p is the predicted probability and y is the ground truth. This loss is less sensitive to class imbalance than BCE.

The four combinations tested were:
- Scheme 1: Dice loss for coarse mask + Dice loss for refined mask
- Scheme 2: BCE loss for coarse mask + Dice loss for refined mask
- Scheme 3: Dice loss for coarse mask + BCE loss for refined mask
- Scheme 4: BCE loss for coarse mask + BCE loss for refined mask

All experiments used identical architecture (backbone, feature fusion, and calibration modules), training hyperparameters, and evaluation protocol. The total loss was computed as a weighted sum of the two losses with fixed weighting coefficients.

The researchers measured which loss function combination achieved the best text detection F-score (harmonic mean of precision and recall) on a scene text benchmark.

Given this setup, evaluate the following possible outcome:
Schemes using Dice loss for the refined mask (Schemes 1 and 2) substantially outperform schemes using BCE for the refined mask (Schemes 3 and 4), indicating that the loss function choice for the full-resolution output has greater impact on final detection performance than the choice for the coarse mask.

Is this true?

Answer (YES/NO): NO